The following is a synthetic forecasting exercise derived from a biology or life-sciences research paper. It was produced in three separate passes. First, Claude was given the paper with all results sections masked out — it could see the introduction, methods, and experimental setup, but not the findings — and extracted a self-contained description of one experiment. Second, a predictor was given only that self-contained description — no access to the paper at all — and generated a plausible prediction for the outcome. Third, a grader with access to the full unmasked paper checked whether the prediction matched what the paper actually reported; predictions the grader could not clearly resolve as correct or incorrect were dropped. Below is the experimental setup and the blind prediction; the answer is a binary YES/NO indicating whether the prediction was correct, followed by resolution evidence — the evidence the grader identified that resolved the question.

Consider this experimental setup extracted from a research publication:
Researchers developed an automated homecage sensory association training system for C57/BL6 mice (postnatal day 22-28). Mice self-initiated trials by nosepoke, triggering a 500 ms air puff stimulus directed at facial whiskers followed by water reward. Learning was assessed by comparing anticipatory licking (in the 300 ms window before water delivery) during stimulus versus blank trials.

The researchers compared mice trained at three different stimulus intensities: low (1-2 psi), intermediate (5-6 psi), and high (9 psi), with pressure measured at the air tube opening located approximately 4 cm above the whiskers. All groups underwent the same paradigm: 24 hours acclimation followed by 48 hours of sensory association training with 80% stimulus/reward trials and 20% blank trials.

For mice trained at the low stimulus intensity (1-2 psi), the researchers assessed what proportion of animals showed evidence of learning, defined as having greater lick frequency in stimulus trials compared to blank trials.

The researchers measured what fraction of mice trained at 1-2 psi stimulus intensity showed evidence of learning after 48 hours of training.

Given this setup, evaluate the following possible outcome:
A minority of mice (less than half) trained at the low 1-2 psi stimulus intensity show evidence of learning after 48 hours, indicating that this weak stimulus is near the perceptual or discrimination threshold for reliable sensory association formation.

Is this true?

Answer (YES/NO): NO